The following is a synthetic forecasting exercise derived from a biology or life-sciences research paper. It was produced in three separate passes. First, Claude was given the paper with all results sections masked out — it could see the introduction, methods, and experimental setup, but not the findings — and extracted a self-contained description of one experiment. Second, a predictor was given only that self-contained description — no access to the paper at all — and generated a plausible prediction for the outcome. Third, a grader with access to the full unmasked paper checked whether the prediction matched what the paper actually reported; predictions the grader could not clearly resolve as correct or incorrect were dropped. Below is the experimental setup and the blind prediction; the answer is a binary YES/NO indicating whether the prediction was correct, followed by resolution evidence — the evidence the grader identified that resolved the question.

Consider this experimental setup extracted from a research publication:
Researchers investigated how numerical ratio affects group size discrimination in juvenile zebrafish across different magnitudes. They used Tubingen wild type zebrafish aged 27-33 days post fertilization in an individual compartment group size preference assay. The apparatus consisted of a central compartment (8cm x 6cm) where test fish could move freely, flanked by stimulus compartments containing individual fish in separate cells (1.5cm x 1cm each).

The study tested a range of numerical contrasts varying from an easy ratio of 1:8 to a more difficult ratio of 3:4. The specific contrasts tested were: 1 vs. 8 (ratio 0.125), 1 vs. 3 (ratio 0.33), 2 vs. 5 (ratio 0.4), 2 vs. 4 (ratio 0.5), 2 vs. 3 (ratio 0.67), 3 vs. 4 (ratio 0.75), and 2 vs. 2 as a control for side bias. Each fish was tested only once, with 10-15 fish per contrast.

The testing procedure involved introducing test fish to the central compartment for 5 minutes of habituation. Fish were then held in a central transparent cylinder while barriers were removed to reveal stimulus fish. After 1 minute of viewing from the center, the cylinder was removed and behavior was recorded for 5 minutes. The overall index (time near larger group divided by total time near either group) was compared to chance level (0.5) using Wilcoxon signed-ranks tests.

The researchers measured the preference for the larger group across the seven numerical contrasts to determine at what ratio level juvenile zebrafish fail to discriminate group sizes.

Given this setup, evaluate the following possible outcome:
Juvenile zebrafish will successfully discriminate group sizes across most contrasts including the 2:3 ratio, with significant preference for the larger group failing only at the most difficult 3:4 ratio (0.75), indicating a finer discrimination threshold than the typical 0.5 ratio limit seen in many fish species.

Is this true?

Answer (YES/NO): NO